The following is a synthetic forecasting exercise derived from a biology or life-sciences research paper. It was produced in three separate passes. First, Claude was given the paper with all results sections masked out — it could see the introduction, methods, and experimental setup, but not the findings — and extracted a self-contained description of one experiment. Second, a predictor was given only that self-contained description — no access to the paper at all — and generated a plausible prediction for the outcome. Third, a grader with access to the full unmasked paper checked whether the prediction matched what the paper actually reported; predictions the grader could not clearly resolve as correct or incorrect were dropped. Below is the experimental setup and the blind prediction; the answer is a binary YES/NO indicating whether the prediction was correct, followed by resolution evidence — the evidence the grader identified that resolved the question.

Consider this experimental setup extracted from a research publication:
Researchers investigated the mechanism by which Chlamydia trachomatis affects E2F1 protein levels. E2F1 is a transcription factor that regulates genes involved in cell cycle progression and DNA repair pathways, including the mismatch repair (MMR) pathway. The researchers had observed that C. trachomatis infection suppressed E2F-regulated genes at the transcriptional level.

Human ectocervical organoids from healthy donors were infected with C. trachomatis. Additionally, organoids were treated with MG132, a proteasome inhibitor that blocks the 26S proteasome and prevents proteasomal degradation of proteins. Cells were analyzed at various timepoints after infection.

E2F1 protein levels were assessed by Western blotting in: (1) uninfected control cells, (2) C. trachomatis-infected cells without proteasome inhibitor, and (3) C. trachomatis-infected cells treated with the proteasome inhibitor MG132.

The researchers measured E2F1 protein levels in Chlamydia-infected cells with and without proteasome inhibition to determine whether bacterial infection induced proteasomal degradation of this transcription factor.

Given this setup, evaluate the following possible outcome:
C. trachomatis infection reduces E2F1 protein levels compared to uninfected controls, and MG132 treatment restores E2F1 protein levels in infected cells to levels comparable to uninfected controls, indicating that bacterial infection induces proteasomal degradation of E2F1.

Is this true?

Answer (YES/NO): YES